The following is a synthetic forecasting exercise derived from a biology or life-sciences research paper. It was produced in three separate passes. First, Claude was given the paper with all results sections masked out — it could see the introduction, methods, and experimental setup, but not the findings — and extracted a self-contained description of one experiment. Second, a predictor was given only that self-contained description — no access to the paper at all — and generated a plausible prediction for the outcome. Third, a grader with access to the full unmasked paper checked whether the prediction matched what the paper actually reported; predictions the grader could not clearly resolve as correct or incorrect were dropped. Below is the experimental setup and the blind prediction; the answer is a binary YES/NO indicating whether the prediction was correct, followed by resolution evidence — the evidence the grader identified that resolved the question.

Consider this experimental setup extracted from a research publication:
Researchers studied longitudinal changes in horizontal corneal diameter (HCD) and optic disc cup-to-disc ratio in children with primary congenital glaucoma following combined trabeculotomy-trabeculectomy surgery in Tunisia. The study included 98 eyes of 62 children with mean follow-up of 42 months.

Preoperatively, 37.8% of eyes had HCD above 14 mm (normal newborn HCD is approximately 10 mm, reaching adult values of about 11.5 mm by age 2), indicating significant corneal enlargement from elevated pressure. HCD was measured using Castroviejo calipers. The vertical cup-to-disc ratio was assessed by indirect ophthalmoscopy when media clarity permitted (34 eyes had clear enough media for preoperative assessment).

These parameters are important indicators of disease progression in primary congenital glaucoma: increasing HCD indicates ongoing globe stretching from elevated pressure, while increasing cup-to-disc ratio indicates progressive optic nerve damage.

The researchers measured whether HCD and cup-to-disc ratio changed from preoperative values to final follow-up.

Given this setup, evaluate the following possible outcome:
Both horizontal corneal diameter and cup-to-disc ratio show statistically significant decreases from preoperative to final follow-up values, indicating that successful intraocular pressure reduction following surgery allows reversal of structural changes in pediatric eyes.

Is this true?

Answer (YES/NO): NO